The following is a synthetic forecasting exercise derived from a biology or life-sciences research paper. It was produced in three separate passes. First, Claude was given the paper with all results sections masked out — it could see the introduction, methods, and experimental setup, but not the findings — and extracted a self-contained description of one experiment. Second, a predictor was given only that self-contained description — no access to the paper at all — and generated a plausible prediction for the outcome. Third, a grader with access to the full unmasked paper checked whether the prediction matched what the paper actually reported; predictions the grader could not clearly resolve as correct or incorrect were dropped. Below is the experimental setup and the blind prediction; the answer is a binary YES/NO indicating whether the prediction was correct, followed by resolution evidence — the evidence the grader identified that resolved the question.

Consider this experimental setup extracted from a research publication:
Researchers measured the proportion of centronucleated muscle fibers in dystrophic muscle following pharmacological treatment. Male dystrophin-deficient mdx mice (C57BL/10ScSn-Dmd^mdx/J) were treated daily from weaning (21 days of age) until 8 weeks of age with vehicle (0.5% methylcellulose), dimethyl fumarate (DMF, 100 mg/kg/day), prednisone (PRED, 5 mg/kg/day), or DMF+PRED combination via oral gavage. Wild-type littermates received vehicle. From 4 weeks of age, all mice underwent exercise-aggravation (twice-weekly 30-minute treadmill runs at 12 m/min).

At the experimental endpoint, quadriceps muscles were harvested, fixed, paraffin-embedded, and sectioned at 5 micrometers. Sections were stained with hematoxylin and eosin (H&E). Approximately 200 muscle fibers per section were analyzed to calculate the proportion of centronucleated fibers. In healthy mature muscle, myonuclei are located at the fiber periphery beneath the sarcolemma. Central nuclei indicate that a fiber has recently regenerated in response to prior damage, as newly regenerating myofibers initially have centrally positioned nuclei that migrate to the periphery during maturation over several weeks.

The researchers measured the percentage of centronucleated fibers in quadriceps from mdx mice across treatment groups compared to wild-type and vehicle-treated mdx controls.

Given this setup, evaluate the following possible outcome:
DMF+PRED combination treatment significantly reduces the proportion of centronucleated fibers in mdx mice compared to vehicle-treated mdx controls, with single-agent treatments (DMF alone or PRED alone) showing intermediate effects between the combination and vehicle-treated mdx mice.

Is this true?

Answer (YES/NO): NO